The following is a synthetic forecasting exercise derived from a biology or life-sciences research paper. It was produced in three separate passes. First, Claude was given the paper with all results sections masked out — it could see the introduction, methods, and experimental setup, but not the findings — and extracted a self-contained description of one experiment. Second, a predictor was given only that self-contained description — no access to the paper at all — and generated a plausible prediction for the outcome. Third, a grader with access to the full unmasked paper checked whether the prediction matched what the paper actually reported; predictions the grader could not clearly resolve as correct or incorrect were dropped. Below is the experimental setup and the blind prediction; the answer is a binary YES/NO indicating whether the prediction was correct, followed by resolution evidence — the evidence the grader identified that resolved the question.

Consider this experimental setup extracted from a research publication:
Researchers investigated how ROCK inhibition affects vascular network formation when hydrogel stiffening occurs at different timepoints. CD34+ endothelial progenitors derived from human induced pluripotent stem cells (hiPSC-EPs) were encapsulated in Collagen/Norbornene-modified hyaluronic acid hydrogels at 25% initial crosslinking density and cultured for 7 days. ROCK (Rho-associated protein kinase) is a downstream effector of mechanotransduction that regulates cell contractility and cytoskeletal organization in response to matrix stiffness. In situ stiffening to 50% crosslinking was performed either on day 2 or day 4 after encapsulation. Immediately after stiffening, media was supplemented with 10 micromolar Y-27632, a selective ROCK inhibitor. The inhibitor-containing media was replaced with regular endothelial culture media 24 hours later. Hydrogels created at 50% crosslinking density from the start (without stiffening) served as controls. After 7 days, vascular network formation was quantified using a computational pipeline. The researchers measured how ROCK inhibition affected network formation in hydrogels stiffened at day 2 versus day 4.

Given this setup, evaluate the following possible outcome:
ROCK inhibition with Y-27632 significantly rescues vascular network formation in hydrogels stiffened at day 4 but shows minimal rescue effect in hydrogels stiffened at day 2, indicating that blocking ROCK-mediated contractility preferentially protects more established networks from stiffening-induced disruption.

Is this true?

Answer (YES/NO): YES